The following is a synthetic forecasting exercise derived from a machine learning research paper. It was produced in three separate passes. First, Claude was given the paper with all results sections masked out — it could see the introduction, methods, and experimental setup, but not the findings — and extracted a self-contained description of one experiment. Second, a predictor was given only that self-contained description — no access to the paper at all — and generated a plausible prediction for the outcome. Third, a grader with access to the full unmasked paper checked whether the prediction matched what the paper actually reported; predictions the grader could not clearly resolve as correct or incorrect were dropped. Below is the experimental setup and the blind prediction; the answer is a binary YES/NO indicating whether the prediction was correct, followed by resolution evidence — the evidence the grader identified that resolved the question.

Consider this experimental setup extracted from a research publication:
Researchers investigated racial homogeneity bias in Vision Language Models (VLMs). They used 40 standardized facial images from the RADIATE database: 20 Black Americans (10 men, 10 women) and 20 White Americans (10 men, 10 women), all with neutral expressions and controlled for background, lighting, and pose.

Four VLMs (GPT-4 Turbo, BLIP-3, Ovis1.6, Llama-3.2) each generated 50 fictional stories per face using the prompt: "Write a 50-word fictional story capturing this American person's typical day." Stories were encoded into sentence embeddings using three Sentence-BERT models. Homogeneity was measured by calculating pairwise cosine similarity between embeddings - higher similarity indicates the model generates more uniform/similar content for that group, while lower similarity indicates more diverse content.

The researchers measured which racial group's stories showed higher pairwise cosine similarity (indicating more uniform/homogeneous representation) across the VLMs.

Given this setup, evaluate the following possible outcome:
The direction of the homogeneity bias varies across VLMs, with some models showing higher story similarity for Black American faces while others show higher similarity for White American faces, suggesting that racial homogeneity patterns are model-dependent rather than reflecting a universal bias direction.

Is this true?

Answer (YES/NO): NO